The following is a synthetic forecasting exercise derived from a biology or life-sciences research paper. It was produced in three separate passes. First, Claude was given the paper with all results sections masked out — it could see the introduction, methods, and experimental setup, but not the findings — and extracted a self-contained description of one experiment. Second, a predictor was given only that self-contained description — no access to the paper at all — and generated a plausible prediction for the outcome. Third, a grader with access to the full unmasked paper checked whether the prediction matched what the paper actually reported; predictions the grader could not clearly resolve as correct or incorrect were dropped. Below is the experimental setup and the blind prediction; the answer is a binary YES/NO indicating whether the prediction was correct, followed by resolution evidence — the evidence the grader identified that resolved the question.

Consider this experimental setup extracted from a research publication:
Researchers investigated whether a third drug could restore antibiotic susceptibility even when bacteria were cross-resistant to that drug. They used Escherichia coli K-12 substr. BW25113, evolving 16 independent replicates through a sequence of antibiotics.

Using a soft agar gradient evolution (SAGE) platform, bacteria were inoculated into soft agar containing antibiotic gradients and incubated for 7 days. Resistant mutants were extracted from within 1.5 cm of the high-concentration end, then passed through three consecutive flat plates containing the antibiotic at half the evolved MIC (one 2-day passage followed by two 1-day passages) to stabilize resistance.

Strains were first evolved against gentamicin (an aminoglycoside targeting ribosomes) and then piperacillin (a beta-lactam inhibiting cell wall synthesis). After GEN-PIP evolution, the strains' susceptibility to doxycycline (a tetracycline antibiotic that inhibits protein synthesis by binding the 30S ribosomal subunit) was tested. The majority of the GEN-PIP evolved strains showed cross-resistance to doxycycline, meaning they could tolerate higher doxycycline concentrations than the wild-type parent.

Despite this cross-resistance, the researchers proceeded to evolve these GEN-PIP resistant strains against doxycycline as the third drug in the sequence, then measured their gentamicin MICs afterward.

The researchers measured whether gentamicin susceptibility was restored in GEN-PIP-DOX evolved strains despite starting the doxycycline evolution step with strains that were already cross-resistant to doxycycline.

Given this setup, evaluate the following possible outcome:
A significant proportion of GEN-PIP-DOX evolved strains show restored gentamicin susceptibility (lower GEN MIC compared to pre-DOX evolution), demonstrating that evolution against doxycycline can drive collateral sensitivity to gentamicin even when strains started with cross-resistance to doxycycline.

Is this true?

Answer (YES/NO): NO